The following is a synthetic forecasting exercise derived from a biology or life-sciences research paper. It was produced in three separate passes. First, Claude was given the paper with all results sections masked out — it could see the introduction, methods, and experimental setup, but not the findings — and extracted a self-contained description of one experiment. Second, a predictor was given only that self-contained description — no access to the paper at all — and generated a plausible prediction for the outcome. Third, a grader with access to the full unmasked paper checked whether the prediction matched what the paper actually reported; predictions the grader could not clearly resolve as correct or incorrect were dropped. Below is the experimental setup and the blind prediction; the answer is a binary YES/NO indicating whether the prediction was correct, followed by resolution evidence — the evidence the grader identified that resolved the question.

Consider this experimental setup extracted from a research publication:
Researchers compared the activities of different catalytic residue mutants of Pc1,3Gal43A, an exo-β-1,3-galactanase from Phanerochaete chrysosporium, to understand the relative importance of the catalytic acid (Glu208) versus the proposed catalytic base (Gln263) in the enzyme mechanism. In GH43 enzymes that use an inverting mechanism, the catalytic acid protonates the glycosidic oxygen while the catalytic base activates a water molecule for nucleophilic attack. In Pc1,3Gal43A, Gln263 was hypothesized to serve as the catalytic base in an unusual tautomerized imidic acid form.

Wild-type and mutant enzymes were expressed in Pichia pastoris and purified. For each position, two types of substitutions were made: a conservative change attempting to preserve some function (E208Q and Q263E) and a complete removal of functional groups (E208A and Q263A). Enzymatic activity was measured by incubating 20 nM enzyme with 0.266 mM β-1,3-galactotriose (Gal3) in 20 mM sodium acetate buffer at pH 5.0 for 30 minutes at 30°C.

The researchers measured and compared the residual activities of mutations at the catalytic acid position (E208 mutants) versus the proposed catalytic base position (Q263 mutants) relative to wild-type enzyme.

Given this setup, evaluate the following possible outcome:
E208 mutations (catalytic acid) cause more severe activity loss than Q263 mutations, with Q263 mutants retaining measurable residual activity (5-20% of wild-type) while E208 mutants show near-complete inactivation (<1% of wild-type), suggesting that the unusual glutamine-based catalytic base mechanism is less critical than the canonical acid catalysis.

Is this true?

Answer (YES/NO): NO